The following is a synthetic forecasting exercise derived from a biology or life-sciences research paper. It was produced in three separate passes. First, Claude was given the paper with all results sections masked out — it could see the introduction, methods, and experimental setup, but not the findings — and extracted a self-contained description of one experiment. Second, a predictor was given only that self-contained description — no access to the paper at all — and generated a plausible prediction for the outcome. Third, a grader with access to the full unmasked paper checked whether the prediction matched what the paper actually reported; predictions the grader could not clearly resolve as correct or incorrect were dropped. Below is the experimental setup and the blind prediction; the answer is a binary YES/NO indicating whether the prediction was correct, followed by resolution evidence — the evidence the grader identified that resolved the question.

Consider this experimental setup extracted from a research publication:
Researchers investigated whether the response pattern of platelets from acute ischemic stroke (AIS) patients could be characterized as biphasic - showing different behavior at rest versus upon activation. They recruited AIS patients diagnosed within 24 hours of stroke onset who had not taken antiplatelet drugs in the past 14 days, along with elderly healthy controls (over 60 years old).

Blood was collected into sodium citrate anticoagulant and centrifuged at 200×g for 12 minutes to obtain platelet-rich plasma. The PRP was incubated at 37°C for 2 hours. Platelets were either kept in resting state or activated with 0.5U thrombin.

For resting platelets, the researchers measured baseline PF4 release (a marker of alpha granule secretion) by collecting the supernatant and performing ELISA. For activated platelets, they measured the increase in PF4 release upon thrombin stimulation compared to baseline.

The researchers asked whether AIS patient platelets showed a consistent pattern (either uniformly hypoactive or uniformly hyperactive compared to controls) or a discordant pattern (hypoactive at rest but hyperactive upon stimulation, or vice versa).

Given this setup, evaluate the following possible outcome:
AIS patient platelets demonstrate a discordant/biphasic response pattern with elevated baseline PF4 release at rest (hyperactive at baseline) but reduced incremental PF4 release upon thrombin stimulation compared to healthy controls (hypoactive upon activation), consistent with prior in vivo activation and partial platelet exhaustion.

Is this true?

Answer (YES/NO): NO